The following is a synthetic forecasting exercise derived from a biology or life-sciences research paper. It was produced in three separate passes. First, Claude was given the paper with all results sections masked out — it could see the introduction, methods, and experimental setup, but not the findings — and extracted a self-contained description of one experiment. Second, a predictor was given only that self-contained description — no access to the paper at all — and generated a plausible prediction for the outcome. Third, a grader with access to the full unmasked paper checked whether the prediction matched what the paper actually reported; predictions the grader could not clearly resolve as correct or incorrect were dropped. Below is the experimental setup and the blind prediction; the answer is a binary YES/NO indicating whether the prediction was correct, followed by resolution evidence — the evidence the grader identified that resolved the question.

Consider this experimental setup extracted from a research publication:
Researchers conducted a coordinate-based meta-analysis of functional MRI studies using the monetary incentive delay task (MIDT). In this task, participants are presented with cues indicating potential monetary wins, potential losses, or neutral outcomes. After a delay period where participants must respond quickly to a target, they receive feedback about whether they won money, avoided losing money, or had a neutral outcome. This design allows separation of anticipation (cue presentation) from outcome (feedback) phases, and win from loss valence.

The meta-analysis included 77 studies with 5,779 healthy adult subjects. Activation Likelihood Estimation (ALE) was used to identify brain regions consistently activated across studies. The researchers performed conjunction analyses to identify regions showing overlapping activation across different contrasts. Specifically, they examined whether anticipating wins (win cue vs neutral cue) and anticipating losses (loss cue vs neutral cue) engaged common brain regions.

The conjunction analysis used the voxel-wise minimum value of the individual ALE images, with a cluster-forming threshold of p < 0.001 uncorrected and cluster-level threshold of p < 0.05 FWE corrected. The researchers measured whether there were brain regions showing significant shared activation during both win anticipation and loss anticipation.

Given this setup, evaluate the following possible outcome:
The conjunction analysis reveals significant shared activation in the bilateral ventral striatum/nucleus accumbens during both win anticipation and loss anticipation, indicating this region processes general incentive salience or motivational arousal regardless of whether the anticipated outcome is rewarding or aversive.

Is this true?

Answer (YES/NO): YES